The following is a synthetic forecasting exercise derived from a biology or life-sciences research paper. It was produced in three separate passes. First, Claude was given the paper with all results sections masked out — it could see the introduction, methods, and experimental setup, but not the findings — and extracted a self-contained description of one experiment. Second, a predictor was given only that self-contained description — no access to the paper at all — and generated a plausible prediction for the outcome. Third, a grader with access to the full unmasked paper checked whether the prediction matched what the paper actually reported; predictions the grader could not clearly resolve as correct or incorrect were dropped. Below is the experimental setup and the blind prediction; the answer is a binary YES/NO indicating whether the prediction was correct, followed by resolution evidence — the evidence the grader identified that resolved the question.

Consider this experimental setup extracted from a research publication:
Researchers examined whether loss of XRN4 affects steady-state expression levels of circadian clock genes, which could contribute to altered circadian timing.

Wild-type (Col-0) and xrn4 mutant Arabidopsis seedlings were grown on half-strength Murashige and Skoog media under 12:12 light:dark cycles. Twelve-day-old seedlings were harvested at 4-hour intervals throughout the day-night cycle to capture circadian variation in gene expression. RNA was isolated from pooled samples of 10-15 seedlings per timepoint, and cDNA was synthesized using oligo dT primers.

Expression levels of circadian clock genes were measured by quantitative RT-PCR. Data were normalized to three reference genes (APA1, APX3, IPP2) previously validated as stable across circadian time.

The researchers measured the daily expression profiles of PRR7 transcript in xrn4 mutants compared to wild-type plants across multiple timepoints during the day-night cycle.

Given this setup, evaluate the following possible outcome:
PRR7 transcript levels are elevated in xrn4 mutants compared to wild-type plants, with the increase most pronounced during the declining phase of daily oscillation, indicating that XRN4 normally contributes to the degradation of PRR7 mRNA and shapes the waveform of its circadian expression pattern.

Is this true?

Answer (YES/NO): NO